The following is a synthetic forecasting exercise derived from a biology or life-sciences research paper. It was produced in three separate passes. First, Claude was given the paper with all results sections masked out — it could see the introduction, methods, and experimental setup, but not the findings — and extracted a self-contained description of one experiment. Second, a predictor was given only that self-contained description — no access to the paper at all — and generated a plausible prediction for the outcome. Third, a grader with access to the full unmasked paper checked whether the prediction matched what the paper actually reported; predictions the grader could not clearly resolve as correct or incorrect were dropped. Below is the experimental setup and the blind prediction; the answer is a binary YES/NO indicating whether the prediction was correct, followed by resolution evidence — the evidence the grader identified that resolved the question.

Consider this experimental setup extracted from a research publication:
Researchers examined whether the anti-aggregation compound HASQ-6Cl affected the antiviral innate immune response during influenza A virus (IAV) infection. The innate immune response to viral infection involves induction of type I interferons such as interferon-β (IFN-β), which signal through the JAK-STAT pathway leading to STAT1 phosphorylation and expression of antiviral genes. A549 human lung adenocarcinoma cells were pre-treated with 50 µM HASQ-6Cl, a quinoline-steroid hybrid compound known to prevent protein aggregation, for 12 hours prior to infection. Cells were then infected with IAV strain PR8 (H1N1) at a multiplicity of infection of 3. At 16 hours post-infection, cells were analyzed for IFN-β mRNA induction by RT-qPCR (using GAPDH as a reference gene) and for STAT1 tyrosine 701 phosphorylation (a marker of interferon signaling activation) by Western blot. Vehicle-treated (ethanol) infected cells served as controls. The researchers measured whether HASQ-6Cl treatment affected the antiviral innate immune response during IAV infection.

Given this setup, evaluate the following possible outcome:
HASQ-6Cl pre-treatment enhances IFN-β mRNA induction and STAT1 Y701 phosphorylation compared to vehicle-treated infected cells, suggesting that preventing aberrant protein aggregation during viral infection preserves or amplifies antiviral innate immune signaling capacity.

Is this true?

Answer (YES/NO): NO